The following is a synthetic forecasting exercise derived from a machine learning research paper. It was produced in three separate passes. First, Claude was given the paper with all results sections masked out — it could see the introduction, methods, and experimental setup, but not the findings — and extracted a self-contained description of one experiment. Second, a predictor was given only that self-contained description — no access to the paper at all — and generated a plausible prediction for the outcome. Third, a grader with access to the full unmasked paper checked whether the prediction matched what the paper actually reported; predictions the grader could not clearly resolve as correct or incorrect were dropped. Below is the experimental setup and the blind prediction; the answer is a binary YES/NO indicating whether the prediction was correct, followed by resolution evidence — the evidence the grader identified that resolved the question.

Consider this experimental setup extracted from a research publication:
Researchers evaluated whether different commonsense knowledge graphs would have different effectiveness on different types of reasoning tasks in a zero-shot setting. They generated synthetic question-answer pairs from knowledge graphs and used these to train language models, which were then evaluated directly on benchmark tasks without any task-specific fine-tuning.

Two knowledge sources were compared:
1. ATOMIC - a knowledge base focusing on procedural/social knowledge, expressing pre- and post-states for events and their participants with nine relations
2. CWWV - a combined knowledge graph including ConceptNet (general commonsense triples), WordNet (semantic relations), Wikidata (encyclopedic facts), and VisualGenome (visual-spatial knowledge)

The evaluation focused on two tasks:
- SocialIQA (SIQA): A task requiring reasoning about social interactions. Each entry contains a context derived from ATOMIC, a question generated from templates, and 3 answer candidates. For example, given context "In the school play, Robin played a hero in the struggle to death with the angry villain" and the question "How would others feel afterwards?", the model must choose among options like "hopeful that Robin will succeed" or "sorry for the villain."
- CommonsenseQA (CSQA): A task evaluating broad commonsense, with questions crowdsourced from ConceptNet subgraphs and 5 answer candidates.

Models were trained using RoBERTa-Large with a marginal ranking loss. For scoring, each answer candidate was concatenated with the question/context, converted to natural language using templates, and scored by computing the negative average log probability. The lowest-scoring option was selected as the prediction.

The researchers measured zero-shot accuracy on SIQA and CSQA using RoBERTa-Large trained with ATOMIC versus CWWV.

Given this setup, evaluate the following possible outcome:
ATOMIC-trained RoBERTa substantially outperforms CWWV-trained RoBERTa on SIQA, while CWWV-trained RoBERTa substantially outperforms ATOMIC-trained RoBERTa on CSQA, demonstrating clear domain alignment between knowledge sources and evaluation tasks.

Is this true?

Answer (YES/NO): NO